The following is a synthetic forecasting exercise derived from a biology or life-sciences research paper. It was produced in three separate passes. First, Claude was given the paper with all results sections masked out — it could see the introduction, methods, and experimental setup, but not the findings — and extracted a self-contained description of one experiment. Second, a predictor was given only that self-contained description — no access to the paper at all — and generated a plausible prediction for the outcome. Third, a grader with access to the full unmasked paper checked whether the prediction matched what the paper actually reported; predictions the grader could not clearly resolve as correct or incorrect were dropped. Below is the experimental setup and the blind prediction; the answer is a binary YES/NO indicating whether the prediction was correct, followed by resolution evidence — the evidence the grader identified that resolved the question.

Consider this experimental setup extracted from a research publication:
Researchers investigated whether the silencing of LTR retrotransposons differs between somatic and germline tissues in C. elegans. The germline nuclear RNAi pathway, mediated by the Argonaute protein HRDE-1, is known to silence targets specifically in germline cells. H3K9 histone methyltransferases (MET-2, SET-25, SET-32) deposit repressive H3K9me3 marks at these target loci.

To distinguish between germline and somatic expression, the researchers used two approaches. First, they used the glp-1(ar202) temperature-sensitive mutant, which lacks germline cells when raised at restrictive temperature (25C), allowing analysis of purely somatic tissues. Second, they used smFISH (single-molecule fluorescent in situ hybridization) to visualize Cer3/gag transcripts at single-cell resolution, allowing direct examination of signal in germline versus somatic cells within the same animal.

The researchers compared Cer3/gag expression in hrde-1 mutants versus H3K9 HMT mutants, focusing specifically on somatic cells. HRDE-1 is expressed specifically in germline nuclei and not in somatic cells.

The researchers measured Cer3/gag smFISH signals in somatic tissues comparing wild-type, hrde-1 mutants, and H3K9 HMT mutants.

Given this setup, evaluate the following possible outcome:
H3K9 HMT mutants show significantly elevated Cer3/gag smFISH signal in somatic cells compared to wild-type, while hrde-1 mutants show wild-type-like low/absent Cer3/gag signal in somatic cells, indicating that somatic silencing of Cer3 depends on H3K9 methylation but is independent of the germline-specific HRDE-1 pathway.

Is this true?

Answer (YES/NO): NO